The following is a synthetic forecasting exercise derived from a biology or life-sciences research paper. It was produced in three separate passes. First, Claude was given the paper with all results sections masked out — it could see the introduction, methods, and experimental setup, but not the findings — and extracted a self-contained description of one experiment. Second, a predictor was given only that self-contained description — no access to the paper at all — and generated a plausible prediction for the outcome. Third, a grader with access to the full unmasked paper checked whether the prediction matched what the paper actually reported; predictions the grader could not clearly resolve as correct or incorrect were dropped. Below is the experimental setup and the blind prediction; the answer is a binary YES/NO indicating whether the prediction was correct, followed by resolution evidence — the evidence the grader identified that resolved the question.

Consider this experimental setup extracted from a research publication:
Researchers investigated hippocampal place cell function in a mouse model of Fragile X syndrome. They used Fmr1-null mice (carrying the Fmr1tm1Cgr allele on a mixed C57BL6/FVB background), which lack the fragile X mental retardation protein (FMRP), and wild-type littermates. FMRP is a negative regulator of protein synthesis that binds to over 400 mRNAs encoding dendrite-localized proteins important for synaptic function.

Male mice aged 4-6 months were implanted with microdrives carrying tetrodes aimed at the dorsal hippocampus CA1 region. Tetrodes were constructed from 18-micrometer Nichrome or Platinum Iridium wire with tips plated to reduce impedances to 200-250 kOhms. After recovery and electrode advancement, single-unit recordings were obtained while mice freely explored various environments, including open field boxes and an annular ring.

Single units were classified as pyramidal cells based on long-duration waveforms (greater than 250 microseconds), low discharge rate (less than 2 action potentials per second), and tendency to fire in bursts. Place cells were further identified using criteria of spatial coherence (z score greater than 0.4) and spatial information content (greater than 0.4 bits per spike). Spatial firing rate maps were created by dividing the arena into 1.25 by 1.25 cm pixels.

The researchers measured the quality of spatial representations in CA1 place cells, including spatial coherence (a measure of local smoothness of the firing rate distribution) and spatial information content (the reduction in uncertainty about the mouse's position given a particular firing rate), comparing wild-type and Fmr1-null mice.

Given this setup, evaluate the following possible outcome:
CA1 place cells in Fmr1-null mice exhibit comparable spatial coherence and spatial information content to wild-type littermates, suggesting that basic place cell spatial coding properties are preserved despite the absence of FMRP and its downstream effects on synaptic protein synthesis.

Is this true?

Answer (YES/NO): YES